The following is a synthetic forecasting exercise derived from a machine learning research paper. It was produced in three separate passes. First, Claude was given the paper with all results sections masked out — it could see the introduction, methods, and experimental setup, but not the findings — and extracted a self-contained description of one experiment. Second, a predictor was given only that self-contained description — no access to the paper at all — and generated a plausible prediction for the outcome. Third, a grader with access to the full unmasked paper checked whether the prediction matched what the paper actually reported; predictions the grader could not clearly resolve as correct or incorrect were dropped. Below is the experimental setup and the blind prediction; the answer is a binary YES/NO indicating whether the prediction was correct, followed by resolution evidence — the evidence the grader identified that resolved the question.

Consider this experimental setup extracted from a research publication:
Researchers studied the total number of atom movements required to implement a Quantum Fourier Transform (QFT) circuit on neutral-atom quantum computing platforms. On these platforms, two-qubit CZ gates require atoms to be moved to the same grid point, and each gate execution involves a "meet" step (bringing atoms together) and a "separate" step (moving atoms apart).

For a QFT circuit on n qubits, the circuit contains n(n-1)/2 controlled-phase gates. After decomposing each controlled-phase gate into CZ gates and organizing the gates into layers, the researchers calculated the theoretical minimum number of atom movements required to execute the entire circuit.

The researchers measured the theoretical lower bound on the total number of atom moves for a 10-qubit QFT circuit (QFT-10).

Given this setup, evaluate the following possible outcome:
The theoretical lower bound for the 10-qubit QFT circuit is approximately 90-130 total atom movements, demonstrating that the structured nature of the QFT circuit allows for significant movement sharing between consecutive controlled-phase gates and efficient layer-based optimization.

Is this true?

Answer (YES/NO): NO